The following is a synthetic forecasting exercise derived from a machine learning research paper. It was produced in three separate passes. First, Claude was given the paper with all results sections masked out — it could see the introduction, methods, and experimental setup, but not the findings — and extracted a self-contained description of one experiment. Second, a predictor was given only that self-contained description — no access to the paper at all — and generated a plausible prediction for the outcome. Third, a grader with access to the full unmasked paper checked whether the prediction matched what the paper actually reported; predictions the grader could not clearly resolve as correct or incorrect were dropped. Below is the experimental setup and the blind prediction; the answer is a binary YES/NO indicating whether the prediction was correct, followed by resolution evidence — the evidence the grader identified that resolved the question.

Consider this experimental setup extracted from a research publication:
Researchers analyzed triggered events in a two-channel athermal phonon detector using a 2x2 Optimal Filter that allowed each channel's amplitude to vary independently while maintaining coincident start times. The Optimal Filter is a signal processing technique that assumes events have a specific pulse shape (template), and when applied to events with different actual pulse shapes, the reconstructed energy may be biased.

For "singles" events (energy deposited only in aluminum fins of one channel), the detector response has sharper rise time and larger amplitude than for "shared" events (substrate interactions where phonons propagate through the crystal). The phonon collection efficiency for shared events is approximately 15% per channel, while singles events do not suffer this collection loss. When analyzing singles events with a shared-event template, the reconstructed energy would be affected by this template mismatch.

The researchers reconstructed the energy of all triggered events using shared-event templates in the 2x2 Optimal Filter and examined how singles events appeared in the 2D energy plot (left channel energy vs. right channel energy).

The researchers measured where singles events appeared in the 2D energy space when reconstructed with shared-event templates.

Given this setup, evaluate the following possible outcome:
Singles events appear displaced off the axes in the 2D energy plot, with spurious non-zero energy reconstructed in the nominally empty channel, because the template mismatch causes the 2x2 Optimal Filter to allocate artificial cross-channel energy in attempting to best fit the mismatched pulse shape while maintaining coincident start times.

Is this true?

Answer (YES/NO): NO